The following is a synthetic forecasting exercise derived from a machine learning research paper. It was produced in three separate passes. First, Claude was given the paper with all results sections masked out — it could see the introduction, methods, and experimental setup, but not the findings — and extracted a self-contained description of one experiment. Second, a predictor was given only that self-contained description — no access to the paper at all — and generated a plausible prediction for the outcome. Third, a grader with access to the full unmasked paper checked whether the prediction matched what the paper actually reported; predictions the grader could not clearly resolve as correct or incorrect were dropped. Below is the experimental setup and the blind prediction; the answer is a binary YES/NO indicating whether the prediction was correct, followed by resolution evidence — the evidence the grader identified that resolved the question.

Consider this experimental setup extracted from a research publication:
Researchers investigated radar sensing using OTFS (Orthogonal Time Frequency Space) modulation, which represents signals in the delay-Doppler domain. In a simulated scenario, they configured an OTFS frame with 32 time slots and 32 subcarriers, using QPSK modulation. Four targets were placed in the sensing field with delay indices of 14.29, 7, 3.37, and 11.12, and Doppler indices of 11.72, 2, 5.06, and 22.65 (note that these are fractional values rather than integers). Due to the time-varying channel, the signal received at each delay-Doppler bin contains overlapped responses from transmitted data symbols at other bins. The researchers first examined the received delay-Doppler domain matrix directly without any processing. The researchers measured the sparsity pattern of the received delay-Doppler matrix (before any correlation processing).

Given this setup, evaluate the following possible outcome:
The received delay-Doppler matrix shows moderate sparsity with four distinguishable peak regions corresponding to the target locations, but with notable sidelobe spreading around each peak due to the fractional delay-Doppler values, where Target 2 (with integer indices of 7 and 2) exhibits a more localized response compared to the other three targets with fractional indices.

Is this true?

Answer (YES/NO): NO